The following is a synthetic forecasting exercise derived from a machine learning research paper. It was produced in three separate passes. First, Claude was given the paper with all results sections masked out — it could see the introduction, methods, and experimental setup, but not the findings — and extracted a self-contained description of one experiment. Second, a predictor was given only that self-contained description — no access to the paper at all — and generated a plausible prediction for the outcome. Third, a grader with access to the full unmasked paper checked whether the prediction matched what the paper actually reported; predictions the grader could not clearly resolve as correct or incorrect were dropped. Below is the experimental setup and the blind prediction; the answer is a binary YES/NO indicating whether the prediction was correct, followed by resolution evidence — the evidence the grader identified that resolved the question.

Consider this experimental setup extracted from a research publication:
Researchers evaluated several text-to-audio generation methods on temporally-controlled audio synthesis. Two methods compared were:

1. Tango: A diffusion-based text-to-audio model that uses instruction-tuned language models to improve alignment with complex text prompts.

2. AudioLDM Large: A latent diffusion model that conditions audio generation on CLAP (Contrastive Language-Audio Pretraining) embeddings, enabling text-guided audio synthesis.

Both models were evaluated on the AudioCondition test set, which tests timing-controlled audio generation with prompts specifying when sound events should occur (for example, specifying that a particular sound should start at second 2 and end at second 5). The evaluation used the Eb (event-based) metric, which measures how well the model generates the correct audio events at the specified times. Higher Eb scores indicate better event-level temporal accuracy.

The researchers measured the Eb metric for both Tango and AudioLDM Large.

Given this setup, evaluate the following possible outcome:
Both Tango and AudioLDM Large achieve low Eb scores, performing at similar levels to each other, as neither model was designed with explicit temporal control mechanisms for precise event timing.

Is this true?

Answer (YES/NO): NO